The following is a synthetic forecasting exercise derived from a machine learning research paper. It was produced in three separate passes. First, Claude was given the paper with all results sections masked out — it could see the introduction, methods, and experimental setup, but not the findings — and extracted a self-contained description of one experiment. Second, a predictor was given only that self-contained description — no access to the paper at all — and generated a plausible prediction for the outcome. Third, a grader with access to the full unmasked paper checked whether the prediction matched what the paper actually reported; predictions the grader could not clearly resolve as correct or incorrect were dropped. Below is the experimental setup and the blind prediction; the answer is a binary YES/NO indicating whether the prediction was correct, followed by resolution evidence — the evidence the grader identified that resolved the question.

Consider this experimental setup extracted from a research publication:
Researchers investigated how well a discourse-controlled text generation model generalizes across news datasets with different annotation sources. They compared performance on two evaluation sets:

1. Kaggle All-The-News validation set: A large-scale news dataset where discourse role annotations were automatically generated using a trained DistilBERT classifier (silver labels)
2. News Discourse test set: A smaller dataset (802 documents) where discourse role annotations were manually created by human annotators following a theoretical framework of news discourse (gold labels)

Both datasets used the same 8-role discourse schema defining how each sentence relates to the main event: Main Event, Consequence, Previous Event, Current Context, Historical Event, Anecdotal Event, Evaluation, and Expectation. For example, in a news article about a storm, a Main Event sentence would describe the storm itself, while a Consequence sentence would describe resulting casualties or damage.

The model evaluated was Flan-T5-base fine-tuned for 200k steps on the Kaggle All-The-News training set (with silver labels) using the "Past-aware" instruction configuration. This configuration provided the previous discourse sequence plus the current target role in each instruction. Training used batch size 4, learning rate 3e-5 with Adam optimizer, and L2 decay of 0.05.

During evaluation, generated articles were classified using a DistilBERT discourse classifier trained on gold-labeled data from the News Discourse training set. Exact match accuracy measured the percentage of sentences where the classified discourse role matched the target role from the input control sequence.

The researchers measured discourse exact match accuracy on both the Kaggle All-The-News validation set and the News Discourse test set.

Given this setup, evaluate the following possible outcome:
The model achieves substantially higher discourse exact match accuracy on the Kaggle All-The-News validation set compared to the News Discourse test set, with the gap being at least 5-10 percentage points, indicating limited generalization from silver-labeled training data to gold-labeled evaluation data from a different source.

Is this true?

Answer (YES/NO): NO